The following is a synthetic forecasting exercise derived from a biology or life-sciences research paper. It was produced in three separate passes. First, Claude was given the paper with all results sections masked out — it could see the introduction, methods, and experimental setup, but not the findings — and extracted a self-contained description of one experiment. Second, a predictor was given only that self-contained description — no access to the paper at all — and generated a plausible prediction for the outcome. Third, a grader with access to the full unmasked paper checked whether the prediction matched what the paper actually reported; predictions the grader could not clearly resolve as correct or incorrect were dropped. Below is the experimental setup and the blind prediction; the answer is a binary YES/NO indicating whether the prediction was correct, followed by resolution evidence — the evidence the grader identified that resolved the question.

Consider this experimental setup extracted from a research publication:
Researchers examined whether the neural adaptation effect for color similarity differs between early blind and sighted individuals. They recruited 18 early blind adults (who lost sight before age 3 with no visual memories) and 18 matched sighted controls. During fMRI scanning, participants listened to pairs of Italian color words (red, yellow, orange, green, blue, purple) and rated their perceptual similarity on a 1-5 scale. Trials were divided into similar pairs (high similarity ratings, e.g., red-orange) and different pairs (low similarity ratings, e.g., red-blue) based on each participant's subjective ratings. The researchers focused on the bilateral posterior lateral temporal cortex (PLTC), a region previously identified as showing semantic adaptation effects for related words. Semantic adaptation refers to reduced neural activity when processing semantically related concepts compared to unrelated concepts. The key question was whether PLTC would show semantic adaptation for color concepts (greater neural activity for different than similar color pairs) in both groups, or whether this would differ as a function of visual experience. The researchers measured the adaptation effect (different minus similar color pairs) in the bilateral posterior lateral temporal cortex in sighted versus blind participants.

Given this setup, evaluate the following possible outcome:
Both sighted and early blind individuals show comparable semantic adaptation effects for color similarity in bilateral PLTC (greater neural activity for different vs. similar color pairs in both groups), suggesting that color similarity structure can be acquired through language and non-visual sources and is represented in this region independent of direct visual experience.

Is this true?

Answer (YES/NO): NO